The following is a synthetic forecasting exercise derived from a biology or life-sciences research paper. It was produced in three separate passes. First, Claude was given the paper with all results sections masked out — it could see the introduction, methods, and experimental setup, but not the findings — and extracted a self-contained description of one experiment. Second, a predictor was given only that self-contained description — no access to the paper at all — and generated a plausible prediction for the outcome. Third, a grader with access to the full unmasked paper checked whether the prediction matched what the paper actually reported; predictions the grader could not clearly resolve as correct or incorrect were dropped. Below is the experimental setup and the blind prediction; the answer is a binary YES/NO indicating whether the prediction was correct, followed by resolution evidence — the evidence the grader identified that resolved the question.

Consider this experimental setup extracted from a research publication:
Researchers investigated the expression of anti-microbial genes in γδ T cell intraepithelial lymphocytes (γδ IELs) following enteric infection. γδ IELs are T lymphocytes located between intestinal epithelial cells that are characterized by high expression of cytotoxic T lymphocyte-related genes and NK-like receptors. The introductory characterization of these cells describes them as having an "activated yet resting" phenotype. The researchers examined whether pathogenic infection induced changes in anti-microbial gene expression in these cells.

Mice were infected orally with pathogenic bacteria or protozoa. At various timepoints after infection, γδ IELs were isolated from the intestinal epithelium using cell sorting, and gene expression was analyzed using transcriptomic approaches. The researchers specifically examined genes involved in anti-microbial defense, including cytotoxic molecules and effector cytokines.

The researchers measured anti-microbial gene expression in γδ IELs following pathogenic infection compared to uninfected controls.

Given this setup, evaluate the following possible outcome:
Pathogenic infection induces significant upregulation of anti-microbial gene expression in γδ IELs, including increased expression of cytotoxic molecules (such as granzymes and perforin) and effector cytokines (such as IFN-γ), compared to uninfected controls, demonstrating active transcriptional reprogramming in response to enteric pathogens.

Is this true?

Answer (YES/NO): YES